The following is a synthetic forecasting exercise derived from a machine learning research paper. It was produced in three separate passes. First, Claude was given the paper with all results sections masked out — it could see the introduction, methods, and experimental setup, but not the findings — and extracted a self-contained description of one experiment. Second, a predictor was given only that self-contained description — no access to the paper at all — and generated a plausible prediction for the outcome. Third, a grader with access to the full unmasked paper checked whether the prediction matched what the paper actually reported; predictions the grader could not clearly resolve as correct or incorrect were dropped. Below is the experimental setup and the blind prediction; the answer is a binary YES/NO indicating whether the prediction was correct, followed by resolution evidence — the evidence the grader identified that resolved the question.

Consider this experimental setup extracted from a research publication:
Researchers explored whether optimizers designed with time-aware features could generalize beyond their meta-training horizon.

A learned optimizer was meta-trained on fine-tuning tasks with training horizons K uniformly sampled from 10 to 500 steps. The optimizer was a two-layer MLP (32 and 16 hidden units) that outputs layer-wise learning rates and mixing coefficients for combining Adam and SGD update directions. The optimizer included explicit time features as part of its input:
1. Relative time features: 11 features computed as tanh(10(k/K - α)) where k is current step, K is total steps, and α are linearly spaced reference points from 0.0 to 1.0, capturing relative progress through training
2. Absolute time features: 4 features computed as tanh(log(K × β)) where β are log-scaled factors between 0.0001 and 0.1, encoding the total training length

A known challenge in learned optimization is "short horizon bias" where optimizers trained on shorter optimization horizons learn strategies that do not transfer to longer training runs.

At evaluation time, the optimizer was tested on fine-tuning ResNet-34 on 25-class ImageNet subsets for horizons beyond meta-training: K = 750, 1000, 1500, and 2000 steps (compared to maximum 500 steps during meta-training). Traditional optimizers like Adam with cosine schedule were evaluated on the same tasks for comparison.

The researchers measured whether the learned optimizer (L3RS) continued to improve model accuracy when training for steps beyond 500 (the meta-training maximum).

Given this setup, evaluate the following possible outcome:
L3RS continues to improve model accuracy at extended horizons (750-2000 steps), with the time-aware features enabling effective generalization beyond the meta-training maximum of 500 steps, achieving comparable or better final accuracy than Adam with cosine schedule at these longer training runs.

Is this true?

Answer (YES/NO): YES